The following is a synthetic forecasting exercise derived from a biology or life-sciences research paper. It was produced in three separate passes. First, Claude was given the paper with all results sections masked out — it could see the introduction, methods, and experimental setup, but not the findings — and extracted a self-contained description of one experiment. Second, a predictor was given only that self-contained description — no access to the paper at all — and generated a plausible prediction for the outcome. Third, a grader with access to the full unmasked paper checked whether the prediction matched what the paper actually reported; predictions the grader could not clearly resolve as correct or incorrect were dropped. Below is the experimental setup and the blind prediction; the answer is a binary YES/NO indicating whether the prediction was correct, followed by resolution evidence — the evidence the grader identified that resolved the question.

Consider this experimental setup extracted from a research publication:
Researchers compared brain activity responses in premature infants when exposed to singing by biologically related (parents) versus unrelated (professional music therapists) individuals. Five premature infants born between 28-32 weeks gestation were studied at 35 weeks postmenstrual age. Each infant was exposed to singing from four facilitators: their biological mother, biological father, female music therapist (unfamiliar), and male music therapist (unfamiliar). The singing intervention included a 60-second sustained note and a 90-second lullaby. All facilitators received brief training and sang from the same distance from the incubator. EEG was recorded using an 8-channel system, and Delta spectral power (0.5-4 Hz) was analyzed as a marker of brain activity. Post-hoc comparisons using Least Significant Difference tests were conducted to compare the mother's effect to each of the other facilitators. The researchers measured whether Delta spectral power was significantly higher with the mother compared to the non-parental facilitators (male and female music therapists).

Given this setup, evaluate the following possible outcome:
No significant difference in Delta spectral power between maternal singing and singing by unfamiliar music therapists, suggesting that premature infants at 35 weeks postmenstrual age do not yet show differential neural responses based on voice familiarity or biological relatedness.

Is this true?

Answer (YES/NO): NO